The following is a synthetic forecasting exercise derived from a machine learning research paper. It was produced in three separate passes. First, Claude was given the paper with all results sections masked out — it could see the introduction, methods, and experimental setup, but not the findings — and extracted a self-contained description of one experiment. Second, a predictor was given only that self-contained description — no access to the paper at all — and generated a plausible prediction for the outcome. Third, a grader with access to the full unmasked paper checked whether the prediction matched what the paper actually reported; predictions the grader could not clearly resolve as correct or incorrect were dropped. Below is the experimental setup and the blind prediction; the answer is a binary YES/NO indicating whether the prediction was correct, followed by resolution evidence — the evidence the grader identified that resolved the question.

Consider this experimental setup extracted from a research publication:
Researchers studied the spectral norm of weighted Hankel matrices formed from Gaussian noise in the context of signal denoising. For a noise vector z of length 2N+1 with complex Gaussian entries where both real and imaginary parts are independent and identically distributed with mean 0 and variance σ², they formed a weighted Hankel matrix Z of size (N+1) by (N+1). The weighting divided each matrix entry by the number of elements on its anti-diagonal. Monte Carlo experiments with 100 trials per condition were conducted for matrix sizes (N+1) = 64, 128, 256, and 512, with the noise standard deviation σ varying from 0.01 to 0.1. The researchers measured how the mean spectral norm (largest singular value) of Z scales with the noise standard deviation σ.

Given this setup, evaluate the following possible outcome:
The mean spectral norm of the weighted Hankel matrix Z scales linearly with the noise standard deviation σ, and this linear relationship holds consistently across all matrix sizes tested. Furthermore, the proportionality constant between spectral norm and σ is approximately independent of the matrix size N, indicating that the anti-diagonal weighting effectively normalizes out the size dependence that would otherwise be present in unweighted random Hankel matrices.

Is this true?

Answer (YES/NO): YES